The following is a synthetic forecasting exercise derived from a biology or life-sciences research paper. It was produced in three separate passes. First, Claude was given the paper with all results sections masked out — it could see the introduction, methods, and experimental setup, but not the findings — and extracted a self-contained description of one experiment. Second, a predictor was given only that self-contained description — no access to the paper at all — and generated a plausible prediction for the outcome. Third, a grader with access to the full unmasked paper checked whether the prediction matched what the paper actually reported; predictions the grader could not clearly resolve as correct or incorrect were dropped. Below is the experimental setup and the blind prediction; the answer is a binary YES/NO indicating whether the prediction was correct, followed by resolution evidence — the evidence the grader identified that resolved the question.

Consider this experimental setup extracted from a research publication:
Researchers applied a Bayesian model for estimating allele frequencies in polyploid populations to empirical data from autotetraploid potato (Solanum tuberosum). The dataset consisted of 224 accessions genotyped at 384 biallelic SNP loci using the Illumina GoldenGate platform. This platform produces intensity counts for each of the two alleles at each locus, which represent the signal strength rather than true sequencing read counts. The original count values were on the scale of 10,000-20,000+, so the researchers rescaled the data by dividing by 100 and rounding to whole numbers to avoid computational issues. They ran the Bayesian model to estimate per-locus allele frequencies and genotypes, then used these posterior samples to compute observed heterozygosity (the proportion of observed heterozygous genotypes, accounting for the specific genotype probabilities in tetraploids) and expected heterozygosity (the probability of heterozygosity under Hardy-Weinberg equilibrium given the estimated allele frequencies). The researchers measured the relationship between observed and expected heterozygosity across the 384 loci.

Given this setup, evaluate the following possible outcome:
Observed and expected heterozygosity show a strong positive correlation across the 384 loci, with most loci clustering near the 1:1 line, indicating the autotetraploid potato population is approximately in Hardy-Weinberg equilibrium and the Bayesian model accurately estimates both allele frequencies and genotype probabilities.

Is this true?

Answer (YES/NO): NO